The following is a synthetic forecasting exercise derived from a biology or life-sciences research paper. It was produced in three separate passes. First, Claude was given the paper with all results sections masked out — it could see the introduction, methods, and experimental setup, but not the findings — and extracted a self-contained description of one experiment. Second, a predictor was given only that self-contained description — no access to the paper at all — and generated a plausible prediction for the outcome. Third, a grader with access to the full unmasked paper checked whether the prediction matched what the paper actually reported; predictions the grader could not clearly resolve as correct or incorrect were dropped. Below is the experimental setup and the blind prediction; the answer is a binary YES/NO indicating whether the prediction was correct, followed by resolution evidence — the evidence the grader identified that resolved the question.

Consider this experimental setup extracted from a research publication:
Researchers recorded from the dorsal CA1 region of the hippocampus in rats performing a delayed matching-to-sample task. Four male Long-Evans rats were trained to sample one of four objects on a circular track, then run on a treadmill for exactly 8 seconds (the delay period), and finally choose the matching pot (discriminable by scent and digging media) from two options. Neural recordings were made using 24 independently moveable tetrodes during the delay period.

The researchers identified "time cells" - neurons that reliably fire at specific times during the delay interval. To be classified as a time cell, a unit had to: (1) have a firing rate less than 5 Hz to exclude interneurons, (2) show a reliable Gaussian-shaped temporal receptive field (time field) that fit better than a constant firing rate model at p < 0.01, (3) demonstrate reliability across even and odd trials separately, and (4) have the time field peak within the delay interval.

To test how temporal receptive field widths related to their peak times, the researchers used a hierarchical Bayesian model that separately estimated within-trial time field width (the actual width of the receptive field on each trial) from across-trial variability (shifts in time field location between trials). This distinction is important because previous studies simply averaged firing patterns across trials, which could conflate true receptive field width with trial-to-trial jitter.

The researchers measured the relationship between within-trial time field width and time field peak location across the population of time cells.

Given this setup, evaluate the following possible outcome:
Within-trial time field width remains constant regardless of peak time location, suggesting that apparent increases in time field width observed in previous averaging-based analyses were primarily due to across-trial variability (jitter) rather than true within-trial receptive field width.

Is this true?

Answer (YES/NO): NO